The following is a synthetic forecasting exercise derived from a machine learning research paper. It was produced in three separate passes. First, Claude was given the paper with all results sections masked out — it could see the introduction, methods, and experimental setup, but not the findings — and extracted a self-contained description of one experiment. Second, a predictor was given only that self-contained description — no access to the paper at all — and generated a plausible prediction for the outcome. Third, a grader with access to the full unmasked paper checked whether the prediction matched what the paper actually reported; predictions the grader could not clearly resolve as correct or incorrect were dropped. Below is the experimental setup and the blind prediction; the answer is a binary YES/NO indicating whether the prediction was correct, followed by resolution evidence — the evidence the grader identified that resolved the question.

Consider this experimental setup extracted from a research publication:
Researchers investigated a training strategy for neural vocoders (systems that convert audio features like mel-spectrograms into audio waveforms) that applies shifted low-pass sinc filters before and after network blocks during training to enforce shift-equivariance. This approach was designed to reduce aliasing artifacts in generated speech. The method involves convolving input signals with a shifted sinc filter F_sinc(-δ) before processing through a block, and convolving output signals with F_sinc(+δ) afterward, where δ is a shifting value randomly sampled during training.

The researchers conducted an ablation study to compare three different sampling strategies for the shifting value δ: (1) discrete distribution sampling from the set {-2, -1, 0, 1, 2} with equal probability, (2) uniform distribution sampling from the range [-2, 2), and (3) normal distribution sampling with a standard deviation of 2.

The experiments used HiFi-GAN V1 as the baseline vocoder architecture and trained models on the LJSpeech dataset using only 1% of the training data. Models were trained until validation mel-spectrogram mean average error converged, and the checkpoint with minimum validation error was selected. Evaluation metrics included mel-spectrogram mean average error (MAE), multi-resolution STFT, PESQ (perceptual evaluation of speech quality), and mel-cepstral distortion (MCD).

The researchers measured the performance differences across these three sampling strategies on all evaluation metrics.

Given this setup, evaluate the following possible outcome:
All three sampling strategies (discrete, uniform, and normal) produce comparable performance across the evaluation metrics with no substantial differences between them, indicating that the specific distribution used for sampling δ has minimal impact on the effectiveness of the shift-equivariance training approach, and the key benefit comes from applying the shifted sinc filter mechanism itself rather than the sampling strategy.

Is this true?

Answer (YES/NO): NO